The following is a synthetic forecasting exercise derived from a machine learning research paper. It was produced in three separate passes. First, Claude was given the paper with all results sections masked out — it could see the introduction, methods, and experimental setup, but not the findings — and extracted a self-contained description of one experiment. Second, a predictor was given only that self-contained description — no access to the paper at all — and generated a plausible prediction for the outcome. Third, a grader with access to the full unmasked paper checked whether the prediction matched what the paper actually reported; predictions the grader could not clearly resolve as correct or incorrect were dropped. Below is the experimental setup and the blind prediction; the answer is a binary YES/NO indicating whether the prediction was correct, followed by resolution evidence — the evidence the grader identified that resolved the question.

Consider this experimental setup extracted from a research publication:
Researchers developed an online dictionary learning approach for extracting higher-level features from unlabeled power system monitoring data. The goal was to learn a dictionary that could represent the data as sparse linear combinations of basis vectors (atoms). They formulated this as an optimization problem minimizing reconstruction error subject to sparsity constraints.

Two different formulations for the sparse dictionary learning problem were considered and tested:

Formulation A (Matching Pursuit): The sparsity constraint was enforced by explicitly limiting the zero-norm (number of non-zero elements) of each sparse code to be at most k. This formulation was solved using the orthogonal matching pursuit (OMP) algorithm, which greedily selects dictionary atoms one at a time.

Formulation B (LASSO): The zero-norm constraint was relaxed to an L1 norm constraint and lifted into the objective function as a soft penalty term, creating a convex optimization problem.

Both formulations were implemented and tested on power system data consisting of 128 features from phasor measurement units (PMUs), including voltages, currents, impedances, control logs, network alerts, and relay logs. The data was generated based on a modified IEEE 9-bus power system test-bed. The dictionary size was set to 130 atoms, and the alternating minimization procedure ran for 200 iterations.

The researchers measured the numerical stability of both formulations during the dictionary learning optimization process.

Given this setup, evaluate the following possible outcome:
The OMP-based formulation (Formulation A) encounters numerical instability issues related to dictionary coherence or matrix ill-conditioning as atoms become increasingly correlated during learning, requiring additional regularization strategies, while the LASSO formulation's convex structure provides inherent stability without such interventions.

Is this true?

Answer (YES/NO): NO